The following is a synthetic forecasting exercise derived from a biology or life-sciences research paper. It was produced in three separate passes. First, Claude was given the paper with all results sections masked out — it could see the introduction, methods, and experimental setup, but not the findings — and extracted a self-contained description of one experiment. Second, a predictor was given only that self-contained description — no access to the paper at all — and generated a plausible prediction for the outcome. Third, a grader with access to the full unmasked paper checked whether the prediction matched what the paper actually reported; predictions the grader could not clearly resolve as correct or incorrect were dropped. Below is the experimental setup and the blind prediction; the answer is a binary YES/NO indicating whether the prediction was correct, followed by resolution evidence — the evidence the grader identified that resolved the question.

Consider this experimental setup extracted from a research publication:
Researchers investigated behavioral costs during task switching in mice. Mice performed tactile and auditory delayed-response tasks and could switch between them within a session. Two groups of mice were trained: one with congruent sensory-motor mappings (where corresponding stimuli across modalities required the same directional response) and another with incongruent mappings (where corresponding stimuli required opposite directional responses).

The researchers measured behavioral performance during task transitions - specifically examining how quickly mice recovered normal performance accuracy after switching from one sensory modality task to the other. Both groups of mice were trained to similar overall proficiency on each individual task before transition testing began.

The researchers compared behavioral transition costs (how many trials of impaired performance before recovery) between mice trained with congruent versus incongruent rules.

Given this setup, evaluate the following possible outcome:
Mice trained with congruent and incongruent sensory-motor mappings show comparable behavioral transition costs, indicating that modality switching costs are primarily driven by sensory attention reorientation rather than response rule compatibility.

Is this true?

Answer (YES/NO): NO